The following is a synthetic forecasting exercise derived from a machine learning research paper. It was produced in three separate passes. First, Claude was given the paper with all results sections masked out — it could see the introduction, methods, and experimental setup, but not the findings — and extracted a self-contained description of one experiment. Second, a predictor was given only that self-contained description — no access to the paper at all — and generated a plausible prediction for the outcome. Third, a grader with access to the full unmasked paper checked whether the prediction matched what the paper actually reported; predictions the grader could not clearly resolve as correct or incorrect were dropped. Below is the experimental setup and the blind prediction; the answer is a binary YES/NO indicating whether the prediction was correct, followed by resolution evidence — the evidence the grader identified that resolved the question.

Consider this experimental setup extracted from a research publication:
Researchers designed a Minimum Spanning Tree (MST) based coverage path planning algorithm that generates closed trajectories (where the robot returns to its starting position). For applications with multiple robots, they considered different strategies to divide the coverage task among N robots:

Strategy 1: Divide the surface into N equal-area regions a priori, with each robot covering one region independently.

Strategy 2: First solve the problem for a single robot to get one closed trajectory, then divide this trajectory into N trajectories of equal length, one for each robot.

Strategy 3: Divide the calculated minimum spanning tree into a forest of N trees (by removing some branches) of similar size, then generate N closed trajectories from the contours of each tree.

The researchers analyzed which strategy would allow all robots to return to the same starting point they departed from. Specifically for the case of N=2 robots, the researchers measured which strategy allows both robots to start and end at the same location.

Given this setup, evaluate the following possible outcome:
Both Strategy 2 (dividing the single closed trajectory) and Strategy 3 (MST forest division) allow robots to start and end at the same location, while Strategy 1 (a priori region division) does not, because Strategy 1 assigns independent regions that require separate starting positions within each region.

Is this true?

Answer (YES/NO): NO